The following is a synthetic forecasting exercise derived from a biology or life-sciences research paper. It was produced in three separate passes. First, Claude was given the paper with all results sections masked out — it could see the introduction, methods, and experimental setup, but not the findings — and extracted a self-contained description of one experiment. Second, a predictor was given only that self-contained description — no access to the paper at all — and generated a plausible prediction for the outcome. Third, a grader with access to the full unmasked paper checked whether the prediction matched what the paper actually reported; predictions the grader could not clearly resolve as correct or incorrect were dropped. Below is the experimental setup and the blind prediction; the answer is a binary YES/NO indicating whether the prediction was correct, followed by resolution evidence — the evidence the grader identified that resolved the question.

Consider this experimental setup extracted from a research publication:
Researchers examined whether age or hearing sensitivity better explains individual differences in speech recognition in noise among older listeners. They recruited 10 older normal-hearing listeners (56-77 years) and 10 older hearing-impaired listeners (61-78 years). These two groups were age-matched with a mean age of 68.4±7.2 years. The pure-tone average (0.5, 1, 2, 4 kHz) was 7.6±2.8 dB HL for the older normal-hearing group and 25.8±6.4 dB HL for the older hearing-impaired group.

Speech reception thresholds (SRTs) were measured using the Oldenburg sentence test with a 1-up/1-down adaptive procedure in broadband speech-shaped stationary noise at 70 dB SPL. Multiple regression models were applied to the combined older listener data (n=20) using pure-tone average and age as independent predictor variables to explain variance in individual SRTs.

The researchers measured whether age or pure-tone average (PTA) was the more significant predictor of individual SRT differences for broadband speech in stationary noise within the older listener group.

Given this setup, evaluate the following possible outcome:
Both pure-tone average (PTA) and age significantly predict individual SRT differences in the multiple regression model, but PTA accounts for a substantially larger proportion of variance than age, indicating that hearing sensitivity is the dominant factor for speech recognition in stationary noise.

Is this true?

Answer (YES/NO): NO